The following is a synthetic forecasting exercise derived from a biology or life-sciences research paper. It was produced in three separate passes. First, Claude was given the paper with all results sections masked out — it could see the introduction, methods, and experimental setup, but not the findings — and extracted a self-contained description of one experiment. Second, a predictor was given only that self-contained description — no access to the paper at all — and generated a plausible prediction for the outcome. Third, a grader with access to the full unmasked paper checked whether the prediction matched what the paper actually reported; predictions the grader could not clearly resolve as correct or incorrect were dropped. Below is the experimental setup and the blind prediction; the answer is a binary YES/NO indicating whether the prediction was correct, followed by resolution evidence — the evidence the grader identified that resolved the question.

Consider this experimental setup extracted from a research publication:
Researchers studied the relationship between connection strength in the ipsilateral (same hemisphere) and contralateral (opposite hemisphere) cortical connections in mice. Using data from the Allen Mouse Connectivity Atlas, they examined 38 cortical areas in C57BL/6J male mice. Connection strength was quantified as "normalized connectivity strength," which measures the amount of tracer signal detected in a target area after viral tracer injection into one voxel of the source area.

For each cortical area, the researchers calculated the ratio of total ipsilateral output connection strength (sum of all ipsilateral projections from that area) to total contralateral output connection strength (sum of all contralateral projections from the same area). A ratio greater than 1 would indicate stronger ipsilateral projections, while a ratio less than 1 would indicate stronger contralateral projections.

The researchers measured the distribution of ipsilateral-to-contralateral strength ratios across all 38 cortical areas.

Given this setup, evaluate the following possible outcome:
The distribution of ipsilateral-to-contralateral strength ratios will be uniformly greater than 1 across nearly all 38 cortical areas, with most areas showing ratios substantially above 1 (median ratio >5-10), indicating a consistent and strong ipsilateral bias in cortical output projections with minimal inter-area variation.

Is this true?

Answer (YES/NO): NO